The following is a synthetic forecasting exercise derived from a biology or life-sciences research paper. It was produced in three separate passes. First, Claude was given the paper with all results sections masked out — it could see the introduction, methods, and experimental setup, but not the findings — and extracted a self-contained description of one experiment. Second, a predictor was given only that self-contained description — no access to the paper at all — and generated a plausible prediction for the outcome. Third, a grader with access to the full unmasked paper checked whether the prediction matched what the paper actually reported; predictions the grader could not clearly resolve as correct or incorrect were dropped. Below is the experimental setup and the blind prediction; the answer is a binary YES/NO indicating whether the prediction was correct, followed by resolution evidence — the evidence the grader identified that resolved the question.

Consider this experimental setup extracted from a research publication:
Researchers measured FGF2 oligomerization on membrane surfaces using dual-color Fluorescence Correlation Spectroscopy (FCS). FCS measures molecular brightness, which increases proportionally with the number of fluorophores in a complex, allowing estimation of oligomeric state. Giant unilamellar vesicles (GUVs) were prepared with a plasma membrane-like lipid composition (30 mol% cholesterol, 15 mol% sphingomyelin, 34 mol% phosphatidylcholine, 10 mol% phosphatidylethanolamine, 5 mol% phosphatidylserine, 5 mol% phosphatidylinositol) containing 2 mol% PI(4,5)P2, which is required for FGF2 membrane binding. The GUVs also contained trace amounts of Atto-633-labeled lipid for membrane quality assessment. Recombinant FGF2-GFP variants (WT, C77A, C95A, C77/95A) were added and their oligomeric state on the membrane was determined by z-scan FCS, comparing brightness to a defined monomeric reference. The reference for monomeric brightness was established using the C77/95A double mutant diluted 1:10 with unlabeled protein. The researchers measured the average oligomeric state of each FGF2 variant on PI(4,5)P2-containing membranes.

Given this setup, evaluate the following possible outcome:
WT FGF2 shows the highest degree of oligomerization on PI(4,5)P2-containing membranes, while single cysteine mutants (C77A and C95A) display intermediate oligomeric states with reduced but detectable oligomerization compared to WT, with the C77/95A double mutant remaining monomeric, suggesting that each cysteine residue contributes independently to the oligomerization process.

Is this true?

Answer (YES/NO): NO